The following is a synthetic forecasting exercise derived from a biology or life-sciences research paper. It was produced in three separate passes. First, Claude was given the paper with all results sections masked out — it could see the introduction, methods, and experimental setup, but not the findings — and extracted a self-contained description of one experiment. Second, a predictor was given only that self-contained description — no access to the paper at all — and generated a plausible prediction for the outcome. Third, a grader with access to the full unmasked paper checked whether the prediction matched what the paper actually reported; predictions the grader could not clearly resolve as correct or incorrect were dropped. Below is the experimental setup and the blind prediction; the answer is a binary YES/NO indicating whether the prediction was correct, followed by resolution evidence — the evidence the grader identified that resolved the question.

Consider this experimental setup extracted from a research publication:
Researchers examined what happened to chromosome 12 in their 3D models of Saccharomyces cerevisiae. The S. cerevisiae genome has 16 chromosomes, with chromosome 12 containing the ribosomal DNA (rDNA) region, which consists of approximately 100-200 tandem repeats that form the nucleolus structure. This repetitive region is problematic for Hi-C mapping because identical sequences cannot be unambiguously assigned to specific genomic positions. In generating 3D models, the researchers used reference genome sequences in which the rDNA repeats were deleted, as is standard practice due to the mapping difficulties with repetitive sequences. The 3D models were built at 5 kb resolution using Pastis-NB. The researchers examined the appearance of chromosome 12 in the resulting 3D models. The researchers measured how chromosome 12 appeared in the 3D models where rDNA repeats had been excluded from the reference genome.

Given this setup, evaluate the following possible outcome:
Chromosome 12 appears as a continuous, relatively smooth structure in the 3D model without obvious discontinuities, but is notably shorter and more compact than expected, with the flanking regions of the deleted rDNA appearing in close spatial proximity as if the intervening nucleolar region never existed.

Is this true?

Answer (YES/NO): NO